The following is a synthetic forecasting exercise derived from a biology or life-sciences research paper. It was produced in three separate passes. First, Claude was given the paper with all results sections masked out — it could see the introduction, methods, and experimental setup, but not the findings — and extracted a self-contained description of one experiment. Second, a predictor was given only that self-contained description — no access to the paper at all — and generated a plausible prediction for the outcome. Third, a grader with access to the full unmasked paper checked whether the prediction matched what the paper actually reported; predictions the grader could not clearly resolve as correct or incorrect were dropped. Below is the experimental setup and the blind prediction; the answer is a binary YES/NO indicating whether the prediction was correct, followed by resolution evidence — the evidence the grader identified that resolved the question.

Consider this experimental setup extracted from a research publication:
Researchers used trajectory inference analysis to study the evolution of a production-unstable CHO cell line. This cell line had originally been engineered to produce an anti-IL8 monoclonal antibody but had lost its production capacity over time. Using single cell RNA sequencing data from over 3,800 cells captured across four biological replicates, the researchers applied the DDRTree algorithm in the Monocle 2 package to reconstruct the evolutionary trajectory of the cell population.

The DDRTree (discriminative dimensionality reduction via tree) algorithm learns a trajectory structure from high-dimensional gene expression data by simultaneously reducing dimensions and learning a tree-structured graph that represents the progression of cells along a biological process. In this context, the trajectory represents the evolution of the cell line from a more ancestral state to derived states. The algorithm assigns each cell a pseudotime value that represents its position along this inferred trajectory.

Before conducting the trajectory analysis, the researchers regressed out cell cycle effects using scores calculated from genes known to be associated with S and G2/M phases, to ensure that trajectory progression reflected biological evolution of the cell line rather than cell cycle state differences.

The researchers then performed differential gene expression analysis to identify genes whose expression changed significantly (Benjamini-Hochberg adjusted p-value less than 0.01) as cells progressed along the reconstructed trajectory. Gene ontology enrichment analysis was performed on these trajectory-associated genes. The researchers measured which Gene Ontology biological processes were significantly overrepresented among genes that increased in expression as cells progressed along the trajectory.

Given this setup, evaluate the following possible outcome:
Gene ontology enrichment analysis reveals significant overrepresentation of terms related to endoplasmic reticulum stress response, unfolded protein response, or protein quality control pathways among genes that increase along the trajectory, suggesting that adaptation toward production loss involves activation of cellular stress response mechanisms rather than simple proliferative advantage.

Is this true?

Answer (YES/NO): NO